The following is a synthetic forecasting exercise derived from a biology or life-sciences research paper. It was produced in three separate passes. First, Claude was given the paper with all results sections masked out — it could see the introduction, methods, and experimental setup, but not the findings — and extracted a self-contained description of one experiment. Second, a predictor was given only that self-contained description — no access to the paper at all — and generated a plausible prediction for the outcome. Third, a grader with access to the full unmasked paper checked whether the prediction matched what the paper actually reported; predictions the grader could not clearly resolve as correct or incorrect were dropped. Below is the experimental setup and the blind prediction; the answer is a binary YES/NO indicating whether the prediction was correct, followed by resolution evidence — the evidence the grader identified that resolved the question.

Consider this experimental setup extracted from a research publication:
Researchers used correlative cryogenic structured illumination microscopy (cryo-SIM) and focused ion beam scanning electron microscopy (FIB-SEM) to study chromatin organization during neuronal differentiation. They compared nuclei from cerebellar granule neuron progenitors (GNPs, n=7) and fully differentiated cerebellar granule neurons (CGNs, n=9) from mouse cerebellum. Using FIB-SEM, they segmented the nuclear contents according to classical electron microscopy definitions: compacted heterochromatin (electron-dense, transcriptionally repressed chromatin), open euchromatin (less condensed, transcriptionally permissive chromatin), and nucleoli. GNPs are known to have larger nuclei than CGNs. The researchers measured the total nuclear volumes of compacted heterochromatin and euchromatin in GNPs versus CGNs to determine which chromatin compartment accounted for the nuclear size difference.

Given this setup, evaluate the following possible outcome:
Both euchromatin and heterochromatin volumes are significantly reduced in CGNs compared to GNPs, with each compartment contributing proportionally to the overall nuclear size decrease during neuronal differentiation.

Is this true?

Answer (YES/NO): NO